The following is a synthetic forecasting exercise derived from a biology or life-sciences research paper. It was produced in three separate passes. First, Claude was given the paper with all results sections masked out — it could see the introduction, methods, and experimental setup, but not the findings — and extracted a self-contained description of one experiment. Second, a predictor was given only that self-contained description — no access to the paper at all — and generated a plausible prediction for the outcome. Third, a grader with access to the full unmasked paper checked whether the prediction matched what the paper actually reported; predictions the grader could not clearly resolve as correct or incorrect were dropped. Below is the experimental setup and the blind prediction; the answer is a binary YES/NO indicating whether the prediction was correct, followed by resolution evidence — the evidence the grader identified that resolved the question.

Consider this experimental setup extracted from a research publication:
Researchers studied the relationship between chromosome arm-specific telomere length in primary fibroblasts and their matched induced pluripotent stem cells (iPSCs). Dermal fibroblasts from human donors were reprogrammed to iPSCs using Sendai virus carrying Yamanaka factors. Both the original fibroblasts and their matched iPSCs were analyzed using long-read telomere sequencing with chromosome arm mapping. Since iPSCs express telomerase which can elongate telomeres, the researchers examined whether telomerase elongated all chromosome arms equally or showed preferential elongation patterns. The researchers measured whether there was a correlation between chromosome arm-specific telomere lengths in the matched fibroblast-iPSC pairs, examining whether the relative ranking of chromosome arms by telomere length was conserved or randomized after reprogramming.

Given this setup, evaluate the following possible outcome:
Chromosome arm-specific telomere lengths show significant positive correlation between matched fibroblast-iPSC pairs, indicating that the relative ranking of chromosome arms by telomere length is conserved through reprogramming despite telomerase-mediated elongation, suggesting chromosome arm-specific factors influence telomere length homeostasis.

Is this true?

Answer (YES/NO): YES